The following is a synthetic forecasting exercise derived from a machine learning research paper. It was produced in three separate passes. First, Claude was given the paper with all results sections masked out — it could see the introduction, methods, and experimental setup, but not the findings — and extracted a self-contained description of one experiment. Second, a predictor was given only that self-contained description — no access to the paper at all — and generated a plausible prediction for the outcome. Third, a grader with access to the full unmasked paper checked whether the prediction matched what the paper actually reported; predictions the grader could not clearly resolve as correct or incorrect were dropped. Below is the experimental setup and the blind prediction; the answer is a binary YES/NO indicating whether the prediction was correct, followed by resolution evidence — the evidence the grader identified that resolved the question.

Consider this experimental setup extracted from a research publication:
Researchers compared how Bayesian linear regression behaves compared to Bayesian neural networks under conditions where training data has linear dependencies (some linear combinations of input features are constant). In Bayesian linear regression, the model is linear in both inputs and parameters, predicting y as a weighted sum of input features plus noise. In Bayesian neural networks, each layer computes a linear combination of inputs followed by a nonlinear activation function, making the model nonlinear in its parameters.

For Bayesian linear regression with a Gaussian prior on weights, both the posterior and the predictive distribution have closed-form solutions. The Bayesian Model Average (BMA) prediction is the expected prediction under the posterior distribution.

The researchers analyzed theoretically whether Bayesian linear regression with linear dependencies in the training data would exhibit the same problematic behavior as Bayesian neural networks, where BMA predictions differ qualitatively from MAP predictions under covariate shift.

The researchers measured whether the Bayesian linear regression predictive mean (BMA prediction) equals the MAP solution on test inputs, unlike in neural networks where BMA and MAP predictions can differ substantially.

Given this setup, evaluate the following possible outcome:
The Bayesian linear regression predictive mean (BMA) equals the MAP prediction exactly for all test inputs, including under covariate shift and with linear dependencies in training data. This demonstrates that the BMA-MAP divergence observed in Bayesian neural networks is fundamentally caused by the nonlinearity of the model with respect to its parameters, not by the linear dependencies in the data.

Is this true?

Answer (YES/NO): YES